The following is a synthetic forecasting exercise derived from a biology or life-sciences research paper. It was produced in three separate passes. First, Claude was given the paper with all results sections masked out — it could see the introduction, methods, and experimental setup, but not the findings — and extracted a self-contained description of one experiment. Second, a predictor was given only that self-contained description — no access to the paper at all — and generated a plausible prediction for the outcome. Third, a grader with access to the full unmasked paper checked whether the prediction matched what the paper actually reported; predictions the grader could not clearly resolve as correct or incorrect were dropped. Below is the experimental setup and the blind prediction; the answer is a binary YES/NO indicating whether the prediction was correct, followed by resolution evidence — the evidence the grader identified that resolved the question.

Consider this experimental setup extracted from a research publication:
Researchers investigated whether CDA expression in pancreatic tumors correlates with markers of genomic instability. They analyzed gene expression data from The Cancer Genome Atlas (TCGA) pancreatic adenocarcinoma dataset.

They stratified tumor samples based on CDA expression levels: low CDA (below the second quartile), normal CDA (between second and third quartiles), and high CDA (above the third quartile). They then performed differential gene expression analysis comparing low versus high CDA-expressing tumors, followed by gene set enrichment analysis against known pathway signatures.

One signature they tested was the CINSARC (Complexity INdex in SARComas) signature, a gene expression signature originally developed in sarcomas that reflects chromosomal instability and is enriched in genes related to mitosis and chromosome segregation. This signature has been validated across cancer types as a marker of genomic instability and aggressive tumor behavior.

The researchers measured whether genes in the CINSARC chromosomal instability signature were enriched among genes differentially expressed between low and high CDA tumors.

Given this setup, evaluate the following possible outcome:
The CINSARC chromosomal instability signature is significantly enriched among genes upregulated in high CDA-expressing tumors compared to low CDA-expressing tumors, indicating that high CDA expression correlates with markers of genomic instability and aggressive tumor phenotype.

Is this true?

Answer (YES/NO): YES